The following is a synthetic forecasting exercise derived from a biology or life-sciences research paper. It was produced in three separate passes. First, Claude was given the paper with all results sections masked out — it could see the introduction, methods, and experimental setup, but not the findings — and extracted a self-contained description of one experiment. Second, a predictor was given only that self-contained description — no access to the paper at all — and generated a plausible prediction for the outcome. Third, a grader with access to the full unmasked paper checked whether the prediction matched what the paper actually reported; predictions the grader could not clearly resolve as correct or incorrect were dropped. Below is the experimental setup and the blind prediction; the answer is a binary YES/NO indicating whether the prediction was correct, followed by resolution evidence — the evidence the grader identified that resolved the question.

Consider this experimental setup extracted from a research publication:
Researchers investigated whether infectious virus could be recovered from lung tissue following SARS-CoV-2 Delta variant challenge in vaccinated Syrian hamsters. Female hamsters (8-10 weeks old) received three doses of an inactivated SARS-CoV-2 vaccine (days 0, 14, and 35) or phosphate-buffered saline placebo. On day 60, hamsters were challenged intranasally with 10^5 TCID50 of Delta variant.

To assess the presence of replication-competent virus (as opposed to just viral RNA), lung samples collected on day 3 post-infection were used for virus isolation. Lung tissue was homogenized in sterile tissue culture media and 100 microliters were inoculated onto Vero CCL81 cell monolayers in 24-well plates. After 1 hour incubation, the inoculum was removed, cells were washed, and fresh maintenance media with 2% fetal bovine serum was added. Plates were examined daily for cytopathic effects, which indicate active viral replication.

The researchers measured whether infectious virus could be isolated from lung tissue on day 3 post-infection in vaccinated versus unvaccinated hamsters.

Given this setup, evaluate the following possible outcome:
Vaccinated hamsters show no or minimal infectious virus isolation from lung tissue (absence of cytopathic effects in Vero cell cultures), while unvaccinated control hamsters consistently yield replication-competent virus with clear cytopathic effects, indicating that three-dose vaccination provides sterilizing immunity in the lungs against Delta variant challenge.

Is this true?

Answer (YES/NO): NO